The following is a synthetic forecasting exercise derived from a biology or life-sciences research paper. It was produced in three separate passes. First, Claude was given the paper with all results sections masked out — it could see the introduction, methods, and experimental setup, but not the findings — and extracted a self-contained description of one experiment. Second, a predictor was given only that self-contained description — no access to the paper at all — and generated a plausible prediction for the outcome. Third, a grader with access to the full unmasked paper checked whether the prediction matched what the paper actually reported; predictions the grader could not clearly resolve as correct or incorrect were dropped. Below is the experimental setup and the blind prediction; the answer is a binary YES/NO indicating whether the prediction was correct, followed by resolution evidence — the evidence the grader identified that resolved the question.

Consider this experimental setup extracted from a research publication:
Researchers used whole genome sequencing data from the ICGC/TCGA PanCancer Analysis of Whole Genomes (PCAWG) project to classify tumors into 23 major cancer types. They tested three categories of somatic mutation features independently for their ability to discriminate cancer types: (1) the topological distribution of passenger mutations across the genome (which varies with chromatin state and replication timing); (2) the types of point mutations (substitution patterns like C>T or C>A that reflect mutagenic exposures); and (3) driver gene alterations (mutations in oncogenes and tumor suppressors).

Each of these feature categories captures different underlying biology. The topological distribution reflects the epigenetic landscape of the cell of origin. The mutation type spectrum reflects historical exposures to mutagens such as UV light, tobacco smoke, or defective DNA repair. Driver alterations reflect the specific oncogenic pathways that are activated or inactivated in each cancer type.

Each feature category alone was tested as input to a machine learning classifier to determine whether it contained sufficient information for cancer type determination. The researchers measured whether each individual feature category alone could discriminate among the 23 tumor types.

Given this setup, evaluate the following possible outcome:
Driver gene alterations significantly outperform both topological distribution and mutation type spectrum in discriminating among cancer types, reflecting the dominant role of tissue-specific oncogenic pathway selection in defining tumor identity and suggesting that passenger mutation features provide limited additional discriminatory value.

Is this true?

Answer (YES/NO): NO